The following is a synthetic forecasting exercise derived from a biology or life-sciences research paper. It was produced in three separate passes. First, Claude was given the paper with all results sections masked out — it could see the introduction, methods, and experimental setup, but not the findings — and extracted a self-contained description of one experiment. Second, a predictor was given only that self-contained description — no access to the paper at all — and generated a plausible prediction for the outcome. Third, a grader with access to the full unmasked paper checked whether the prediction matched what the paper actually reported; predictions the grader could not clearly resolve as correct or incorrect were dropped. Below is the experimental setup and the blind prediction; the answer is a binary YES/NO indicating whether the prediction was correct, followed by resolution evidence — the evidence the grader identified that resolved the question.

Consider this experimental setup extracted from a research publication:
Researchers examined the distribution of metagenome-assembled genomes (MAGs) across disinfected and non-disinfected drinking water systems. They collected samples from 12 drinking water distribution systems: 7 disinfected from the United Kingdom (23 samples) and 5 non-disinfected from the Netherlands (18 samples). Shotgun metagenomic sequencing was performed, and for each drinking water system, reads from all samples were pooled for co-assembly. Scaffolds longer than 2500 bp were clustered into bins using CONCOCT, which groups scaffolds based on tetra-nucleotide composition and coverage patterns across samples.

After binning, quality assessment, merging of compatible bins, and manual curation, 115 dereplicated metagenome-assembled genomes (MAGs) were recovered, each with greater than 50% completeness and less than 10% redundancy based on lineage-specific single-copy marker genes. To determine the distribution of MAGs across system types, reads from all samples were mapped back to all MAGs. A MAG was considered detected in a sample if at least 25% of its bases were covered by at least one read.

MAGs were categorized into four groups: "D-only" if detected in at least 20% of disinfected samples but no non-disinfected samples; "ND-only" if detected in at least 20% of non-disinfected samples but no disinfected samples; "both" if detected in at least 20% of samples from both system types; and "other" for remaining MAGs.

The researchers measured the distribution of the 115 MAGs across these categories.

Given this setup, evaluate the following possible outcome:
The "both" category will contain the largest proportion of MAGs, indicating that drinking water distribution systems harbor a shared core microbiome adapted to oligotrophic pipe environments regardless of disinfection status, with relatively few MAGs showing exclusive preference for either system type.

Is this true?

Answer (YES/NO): NO